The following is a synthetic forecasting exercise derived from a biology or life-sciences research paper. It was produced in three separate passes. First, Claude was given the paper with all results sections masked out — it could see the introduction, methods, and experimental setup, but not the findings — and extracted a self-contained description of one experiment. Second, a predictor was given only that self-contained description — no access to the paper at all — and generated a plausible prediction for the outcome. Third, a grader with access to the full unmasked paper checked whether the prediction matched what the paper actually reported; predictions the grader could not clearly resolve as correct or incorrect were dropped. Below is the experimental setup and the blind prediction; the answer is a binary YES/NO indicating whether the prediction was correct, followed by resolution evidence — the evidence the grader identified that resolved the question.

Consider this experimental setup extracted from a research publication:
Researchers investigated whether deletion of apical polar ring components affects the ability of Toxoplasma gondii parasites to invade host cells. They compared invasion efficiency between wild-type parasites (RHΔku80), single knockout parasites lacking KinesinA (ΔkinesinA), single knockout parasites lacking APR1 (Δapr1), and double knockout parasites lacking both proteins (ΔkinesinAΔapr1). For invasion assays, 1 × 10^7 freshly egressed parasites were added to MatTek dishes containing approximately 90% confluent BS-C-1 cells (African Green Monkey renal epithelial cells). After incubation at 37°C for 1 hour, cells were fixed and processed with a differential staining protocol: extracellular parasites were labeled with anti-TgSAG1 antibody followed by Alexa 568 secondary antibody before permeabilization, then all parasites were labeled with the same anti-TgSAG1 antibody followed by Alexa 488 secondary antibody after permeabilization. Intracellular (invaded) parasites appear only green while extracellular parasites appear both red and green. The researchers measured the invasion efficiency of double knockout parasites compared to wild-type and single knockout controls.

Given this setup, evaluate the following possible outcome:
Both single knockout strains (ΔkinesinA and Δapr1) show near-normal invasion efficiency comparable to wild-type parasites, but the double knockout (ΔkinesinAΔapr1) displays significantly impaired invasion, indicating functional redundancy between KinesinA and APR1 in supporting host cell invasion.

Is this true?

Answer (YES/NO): NO